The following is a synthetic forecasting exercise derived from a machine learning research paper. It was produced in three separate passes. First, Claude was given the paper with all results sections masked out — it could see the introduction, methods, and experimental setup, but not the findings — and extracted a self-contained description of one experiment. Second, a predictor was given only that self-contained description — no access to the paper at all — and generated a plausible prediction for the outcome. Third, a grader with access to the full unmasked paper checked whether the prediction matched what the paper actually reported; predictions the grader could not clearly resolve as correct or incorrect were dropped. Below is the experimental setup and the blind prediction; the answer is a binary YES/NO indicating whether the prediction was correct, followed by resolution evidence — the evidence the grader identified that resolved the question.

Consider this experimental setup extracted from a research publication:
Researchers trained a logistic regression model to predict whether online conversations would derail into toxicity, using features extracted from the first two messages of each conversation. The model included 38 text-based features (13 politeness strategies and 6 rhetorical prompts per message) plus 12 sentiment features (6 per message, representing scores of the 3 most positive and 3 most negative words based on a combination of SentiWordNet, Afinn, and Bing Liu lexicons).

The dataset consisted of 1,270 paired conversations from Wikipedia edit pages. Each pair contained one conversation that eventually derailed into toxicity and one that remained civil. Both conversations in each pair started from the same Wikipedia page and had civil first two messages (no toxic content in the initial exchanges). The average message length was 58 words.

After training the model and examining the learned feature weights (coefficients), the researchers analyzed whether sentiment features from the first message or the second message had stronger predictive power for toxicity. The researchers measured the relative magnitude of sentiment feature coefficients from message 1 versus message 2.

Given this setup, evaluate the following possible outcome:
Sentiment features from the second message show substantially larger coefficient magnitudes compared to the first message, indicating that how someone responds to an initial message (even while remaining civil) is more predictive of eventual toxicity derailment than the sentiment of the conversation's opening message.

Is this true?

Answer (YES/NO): NO